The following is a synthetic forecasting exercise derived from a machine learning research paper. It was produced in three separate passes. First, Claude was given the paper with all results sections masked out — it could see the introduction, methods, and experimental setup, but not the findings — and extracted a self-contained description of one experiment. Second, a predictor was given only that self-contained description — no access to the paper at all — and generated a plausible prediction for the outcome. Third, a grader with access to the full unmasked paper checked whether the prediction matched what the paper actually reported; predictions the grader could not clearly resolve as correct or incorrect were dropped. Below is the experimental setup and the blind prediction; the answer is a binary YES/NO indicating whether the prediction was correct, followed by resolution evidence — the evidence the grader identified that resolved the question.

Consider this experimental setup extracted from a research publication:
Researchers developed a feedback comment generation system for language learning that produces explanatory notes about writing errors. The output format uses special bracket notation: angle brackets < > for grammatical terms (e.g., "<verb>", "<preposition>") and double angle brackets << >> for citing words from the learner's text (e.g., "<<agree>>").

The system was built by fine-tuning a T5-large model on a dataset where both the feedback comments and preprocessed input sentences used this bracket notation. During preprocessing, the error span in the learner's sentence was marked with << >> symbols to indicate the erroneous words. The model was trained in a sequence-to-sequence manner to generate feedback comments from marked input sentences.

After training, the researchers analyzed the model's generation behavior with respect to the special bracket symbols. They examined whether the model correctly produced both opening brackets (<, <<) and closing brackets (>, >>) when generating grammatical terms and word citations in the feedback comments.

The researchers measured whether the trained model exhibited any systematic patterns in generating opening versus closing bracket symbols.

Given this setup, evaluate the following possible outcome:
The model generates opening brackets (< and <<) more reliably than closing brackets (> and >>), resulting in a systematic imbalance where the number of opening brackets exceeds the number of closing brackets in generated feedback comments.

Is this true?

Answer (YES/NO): NO